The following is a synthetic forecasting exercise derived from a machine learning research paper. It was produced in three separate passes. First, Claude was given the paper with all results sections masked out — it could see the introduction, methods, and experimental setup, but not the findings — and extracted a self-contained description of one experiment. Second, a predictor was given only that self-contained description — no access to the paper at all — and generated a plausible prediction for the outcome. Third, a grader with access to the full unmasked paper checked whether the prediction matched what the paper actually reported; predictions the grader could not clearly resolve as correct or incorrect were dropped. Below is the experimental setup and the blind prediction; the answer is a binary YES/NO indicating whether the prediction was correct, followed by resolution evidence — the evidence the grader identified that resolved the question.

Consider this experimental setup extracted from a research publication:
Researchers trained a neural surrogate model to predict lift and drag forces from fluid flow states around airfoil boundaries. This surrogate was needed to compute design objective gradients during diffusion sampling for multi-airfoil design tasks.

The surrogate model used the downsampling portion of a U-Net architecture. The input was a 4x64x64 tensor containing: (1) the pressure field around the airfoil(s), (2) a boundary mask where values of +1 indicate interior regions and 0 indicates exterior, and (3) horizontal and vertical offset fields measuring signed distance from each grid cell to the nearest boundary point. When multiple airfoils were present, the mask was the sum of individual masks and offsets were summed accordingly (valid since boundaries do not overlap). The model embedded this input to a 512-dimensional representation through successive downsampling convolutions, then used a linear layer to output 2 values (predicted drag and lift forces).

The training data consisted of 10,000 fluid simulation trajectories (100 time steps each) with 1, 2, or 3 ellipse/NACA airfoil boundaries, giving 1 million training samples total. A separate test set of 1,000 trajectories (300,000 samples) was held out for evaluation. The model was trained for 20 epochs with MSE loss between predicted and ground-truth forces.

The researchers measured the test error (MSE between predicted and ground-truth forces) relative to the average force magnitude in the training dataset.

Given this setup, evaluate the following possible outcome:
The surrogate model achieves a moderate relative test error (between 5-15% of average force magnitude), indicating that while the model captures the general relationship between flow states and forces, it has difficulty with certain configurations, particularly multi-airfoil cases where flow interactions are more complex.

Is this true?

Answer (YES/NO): NO